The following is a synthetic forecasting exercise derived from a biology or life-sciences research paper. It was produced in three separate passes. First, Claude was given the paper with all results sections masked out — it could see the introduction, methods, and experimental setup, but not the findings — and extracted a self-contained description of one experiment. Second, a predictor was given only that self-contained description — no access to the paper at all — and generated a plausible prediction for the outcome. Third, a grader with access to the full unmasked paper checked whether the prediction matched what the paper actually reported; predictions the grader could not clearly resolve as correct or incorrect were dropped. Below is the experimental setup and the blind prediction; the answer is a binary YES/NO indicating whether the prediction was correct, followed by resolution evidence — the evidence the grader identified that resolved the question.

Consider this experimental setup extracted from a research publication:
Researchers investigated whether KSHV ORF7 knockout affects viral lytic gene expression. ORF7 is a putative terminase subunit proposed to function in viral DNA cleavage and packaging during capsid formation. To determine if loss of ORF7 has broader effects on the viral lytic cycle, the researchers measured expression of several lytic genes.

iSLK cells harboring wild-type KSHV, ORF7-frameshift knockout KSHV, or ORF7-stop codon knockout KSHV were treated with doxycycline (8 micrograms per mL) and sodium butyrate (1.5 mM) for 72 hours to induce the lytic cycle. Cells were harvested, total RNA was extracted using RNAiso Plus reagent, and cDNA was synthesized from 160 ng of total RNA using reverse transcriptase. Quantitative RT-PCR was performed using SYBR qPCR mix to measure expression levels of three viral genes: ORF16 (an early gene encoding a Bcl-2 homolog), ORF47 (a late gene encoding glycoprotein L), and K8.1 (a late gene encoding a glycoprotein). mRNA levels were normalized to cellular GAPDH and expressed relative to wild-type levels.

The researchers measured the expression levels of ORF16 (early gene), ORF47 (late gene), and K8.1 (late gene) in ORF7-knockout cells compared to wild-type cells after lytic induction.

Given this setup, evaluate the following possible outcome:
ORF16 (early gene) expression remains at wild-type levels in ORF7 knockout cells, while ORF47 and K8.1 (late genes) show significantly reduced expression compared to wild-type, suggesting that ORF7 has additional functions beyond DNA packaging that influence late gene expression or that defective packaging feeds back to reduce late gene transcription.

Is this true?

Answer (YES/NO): NO